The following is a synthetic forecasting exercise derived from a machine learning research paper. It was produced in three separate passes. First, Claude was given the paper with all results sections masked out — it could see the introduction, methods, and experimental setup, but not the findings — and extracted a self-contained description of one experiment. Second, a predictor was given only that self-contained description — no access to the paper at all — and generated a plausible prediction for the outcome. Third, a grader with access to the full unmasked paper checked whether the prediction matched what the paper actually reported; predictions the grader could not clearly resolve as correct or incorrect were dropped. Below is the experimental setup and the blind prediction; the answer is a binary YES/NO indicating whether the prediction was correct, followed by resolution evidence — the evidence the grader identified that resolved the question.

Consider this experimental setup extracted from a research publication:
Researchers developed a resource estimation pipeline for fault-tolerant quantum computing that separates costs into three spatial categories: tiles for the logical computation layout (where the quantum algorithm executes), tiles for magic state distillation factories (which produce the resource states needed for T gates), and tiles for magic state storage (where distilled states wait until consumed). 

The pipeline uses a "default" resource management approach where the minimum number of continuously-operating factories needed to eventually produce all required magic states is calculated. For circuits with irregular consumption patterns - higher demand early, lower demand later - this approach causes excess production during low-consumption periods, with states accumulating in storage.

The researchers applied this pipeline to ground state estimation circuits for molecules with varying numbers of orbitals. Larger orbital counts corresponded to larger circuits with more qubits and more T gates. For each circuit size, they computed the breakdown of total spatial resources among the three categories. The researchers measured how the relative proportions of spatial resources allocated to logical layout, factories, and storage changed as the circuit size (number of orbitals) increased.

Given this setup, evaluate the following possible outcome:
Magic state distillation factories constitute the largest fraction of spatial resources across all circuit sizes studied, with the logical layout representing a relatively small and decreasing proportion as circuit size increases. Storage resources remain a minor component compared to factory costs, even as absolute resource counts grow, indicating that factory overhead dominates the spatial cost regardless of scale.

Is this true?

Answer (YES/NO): NO